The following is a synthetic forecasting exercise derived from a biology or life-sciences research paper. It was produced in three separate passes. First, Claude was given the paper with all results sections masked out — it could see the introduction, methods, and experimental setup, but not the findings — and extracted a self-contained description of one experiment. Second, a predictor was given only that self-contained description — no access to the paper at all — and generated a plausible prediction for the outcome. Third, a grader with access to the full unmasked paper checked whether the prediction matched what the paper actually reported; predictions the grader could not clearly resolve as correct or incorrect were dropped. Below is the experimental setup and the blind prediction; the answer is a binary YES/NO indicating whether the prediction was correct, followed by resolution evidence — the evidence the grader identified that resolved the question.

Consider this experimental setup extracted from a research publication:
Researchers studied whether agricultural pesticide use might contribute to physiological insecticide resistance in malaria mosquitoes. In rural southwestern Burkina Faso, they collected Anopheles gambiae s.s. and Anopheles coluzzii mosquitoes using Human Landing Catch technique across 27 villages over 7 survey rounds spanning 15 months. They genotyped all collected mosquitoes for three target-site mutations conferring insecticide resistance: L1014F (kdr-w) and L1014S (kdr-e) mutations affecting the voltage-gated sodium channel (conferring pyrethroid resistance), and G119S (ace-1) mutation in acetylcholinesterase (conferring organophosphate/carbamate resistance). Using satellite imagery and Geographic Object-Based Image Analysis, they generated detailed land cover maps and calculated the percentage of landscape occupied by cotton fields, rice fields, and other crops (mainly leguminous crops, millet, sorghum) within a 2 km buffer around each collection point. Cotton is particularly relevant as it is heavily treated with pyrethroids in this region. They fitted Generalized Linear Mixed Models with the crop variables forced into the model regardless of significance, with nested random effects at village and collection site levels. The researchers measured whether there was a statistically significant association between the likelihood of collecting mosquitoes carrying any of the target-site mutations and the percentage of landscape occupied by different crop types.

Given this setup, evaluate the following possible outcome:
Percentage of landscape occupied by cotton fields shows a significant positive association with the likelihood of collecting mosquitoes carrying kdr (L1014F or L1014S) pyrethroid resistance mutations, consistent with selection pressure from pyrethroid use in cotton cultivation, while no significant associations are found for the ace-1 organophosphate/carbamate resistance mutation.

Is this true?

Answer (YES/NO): NO